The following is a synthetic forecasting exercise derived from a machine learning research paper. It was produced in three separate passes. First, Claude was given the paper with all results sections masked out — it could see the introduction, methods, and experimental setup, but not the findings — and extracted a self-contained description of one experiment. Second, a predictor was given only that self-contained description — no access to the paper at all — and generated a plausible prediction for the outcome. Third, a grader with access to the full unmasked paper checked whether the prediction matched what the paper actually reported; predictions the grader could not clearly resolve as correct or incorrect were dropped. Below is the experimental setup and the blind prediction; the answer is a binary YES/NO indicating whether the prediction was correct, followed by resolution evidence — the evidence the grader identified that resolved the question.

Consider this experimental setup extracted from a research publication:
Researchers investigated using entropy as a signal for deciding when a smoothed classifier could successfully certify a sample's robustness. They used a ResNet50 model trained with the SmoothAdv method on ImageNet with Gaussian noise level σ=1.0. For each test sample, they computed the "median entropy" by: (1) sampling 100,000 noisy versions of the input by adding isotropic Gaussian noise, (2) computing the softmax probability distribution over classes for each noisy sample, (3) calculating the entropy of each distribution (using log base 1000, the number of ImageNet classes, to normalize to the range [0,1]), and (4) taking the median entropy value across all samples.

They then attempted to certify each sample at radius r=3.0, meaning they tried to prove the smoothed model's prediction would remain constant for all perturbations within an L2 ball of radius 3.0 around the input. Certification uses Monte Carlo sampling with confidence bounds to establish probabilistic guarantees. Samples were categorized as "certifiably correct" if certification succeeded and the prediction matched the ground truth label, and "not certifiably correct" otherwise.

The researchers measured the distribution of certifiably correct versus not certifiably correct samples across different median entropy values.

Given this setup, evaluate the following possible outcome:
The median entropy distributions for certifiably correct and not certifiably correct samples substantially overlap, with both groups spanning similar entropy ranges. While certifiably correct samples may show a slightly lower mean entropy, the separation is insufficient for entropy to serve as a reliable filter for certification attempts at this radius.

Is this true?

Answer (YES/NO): NO